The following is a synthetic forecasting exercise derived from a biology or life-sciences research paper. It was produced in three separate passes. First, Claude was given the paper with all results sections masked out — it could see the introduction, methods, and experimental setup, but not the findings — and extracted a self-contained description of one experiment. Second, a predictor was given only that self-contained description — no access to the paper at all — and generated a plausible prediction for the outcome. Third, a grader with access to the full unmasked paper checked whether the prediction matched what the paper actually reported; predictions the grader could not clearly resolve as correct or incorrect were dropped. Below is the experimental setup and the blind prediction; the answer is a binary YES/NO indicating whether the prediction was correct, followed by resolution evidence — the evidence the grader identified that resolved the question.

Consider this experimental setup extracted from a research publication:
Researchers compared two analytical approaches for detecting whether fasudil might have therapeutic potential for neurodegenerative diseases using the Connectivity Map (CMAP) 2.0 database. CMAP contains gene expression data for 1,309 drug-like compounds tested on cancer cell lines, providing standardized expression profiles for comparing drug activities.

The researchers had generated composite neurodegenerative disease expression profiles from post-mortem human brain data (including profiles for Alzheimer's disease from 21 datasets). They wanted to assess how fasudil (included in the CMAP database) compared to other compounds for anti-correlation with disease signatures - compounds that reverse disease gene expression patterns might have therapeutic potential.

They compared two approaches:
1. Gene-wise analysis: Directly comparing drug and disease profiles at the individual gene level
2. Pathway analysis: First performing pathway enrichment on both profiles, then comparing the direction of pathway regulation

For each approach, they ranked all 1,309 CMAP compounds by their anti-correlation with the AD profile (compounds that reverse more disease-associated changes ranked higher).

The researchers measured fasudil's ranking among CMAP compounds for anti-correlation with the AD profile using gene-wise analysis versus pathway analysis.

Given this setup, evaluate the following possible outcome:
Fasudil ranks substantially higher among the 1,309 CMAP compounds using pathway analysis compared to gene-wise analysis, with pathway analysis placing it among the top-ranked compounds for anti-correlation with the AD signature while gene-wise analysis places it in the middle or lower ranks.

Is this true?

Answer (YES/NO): YES